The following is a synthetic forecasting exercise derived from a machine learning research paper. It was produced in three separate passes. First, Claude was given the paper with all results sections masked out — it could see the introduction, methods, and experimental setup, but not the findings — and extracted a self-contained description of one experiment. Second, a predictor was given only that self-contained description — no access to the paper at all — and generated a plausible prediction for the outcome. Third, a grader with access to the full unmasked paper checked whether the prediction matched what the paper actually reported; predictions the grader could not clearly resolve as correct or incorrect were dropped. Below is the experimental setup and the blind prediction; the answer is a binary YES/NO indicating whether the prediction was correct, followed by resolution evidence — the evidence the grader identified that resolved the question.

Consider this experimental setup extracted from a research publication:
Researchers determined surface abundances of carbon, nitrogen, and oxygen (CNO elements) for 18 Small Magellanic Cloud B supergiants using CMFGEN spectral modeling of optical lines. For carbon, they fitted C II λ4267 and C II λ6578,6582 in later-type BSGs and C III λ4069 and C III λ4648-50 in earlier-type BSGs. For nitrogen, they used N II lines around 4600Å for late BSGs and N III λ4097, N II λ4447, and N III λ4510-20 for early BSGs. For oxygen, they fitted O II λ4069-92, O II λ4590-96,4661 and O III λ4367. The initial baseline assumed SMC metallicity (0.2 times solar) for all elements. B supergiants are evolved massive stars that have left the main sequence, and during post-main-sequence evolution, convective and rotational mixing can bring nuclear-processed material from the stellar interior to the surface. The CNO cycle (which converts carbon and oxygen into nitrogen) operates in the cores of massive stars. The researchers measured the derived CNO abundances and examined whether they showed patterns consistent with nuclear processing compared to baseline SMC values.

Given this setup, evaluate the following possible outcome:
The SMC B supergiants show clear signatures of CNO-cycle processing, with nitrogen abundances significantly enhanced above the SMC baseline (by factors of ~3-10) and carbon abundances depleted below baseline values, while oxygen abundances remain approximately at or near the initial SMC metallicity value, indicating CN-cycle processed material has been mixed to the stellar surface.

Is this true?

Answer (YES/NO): NO